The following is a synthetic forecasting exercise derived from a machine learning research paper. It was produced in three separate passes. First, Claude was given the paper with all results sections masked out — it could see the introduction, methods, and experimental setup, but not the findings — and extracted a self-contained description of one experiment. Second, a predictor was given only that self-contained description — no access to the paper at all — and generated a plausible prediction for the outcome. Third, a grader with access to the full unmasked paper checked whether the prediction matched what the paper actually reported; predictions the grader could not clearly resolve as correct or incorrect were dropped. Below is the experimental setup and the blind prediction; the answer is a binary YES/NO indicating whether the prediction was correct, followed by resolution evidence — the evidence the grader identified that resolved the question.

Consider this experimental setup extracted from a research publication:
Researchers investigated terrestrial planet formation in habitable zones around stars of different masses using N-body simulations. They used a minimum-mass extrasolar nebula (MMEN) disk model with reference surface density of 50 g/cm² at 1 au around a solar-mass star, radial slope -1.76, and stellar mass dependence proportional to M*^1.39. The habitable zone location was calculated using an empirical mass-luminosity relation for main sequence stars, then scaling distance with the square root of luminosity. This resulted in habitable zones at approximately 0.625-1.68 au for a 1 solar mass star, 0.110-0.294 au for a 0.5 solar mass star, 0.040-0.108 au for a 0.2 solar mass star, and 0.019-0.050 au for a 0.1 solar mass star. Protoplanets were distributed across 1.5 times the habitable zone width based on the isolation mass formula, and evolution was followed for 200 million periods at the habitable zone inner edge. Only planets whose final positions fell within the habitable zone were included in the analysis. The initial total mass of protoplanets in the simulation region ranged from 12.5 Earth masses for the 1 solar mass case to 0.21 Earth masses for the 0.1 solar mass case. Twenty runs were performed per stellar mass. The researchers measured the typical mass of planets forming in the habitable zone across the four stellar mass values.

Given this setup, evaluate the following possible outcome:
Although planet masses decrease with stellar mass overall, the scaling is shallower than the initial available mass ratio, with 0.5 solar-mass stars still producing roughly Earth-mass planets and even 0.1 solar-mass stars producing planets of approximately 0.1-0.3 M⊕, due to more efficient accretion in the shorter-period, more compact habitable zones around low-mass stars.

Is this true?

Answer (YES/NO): NO